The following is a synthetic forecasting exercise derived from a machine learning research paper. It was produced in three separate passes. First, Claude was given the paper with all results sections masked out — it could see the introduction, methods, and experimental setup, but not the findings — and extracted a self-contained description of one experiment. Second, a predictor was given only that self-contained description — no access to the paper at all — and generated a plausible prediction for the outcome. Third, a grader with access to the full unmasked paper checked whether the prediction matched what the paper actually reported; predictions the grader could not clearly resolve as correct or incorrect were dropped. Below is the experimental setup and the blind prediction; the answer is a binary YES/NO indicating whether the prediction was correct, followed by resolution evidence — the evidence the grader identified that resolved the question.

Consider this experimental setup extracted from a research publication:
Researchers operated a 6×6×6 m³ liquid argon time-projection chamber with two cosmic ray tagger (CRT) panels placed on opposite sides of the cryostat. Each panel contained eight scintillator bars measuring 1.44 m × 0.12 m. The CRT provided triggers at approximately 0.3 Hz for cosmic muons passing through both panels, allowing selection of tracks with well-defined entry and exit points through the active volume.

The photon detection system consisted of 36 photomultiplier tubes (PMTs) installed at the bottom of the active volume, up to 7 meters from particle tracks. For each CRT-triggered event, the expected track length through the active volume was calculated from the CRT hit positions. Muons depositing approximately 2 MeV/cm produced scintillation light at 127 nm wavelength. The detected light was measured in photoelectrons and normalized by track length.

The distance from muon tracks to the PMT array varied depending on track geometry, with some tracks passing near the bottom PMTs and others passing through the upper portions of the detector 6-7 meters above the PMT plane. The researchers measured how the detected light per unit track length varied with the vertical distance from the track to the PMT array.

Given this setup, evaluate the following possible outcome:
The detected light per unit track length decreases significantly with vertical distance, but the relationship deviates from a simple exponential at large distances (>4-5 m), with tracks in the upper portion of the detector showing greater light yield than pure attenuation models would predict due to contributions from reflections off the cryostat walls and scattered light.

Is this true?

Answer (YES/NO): NO